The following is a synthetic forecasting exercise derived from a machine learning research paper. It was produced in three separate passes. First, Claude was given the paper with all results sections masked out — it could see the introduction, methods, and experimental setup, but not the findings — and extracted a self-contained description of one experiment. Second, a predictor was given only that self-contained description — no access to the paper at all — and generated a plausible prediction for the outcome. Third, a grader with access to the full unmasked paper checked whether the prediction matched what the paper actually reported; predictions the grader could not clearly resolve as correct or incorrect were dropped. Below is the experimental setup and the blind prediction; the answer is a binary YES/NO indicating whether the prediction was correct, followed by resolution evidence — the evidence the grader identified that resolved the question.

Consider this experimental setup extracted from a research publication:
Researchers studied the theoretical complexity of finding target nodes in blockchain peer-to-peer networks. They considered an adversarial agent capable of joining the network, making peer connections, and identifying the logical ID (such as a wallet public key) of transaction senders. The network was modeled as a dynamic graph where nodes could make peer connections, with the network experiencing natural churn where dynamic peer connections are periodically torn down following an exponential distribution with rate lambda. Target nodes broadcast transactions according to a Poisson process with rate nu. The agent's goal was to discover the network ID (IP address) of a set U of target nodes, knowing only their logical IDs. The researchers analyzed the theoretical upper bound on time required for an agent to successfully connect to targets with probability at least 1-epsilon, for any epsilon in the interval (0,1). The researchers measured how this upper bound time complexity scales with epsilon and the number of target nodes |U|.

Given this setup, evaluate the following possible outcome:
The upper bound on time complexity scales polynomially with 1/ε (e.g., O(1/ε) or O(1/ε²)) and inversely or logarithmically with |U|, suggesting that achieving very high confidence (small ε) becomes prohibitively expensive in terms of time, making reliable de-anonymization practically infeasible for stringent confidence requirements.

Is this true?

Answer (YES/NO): NO